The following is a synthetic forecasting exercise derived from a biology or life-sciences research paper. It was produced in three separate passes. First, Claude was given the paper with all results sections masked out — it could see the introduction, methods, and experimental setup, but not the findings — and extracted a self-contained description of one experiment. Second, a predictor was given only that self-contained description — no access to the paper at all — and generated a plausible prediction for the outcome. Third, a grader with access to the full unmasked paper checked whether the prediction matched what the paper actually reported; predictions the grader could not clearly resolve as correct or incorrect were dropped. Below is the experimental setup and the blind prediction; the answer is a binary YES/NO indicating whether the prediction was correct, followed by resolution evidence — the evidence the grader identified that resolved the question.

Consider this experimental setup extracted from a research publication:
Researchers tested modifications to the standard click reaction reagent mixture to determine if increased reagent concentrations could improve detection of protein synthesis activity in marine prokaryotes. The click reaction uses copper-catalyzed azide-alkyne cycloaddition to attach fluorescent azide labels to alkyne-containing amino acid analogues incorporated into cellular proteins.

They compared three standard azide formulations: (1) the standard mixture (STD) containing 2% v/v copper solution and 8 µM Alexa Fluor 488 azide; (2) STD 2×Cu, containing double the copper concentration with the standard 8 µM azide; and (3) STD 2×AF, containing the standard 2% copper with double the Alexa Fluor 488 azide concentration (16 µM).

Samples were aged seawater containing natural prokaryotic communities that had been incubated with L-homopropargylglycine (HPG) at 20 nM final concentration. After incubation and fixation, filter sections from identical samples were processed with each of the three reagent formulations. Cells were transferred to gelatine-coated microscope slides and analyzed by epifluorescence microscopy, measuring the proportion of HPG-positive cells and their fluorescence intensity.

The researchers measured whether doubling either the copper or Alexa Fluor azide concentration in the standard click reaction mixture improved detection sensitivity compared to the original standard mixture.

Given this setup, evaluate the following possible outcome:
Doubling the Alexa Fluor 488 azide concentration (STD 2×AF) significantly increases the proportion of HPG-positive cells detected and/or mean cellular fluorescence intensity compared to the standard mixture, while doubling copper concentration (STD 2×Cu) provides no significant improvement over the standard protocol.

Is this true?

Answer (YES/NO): NO